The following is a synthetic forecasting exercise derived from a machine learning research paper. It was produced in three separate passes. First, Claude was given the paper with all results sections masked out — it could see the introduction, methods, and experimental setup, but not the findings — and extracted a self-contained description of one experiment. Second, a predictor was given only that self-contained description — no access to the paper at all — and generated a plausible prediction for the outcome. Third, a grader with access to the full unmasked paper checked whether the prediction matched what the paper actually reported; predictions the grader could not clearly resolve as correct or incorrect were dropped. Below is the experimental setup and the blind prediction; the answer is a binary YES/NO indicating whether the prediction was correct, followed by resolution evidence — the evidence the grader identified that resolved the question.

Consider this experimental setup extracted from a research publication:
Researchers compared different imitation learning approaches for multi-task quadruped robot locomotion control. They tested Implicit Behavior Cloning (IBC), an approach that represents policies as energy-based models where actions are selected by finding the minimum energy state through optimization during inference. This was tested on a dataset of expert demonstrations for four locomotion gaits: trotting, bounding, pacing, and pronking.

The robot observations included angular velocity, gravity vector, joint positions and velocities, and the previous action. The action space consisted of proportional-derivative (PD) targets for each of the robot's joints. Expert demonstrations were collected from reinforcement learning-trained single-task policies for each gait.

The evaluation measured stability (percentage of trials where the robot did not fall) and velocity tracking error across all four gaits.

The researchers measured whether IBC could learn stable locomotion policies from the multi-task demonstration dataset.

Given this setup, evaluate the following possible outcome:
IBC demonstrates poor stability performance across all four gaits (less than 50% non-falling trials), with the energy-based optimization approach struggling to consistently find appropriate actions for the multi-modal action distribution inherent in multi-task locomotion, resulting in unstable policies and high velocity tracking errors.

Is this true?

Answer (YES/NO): NO